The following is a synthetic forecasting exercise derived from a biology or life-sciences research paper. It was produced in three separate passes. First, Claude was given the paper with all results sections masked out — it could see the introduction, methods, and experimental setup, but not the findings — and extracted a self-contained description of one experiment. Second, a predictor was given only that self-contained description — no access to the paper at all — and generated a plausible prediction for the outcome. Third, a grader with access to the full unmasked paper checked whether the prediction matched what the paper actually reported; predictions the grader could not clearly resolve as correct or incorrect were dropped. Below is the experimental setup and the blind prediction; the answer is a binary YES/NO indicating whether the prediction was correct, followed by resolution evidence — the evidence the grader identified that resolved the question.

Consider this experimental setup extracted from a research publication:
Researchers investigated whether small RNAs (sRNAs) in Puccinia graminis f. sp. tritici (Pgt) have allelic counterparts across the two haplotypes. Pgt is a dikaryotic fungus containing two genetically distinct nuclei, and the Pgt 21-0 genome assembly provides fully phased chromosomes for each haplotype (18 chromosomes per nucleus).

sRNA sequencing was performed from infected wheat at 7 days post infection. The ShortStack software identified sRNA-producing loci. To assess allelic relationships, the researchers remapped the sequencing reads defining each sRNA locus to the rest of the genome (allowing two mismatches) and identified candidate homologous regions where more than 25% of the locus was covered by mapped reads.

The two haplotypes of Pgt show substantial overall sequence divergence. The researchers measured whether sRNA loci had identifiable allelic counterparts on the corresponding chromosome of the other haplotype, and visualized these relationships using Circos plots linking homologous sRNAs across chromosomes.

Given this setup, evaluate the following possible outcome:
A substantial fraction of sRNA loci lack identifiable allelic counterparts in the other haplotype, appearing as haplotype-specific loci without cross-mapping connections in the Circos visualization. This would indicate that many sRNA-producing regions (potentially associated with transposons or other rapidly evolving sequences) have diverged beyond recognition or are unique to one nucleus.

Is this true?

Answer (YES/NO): YES